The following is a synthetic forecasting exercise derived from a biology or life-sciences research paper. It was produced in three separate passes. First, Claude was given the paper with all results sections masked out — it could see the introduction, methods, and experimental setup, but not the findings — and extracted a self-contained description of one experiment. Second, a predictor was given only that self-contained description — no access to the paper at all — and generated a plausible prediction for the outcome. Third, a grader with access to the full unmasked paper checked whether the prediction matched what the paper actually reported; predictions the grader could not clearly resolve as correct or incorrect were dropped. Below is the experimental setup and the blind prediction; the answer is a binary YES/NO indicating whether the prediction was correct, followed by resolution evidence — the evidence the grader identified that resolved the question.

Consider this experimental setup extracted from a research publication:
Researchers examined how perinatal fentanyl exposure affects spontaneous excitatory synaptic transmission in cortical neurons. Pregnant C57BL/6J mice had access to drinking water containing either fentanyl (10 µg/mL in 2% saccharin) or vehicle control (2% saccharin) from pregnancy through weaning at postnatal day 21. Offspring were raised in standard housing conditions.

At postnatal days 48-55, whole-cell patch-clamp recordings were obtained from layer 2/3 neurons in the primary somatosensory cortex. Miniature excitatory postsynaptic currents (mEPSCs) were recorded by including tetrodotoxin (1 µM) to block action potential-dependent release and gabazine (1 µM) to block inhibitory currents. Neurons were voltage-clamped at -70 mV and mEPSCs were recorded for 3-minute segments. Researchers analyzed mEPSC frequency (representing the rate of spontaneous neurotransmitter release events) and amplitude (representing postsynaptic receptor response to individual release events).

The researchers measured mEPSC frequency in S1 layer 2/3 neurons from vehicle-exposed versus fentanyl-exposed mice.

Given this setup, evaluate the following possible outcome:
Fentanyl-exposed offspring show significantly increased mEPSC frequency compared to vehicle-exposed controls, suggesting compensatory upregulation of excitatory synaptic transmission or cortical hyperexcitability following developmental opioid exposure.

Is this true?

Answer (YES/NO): YES